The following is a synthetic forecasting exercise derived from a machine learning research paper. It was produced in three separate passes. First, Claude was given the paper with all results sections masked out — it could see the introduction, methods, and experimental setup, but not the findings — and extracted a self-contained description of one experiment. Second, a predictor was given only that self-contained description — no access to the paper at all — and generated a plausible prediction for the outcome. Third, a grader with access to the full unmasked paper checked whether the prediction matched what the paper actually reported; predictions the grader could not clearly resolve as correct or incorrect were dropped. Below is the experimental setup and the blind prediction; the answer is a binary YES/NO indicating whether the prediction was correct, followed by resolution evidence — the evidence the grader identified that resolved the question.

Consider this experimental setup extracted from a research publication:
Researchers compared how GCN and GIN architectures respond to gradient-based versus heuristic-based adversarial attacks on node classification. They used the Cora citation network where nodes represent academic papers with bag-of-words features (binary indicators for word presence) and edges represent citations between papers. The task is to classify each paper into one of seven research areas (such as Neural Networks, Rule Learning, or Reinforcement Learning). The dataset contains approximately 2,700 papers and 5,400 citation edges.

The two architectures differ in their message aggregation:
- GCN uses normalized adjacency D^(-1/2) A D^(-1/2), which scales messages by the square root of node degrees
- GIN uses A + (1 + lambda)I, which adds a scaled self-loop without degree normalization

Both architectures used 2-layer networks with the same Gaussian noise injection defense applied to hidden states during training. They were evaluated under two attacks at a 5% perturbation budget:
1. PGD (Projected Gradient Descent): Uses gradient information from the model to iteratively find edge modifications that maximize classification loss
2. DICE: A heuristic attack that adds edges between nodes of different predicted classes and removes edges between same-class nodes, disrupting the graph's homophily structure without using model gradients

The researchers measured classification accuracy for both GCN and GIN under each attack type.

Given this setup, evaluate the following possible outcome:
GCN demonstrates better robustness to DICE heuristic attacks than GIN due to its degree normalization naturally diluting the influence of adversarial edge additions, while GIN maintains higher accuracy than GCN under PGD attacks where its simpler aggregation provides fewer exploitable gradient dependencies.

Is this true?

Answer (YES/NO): YES